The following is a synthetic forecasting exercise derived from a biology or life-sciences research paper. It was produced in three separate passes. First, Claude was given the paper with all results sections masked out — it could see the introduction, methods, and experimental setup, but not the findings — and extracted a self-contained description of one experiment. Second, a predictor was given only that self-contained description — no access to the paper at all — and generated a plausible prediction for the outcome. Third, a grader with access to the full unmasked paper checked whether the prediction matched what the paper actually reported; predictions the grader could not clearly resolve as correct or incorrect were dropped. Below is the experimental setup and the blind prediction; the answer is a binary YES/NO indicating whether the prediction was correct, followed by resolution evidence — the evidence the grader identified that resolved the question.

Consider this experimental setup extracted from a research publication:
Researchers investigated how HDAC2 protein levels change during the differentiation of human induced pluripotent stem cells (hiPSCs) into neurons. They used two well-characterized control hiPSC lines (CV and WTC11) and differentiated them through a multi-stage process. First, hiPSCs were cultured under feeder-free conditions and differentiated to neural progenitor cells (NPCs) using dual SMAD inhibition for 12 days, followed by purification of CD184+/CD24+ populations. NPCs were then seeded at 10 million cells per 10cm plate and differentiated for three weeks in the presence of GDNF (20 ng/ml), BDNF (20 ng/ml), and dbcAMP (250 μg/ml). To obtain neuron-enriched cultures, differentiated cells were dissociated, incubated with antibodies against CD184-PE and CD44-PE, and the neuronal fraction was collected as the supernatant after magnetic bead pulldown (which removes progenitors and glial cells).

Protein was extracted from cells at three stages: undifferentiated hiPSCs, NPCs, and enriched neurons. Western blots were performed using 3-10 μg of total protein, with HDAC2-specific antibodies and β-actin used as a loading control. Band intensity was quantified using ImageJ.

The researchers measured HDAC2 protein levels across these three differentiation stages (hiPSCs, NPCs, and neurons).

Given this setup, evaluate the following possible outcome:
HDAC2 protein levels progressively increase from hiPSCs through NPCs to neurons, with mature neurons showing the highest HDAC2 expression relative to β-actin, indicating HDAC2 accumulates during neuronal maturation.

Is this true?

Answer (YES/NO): NO